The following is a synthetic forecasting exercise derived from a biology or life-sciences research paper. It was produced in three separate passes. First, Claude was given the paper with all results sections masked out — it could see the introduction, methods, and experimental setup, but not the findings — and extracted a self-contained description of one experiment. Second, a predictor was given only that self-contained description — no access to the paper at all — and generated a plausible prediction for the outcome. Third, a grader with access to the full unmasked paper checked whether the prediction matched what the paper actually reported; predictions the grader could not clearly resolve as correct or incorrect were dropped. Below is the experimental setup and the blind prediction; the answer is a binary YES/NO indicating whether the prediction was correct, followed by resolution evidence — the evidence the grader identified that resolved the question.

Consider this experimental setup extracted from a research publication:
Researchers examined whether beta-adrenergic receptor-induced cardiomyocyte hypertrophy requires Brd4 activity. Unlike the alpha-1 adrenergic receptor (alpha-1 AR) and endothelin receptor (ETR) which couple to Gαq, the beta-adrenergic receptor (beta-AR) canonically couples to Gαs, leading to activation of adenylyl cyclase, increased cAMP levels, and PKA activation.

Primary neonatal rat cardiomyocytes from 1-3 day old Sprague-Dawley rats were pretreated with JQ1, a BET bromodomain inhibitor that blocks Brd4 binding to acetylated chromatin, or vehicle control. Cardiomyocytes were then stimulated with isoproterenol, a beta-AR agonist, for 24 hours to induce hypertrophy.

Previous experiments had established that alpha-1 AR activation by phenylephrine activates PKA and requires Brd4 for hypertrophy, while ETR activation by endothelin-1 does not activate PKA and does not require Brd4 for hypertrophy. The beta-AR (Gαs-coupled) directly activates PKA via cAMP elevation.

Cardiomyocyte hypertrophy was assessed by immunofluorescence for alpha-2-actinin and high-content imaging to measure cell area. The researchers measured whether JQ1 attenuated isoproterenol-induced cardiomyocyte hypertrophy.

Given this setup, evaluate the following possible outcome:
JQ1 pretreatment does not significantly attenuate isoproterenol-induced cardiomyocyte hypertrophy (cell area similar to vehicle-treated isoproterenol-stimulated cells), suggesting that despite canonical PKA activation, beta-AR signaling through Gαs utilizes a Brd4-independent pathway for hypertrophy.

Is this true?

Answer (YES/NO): NO